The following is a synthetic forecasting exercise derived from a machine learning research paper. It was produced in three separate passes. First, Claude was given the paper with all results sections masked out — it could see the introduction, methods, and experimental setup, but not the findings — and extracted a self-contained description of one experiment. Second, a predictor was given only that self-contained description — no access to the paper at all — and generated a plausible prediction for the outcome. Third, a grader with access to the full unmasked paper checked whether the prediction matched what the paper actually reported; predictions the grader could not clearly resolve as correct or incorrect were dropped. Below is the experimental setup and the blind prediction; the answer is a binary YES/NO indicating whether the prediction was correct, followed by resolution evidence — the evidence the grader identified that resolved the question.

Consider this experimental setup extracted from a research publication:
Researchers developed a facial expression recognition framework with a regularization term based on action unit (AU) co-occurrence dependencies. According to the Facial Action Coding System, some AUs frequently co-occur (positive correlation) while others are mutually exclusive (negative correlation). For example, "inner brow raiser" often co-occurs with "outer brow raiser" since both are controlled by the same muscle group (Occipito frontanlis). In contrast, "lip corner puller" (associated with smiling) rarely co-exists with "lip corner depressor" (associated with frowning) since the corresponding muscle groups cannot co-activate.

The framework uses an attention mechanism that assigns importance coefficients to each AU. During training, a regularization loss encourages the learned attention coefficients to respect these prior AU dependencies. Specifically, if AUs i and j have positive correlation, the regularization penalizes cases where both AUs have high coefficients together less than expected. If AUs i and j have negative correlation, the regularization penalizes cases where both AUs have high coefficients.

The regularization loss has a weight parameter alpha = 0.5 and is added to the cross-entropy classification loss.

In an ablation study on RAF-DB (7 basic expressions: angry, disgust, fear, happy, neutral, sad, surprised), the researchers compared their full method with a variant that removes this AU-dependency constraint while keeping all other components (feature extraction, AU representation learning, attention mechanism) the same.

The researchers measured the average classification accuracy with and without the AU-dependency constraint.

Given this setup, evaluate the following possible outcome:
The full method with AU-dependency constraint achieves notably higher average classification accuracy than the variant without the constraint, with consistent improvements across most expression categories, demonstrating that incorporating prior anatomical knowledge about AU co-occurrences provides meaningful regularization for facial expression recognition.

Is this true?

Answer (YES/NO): NO